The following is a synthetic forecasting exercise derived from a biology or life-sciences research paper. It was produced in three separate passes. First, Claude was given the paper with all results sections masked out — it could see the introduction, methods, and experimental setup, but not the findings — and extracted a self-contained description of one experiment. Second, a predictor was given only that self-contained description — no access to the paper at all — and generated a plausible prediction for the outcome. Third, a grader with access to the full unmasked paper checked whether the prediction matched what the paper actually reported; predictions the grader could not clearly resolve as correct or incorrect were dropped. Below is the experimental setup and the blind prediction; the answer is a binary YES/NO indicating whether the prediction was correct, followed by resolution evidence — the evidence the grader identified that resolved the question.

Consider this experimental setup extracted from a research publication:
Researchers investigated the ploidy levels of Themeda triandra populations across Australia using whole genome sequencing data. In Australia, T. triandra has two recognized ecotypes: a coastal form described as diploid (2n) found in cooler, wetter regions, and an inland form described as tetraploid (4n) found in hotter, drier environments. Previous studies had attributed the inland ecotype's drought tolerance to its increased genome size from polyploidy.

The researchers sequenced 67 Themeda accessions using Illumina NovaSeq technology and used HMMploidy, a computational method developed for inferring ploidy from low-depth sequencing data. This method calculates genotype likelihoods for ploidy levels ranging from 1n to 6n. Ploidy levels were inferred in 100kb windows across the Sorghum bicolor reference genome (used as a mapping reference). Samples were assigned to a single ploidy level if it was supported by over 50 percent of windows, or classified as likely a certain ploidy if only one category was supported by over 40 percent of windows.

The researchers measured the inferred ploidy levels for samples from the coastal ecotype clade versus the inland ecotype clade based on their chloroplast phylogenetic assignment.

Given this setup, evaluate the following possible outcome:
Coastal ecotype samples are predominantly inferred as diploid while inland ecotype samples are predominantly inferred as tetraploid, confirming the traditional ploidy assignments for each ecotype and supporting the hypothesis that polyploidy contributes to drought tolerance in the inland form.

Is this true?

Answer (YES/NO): NO